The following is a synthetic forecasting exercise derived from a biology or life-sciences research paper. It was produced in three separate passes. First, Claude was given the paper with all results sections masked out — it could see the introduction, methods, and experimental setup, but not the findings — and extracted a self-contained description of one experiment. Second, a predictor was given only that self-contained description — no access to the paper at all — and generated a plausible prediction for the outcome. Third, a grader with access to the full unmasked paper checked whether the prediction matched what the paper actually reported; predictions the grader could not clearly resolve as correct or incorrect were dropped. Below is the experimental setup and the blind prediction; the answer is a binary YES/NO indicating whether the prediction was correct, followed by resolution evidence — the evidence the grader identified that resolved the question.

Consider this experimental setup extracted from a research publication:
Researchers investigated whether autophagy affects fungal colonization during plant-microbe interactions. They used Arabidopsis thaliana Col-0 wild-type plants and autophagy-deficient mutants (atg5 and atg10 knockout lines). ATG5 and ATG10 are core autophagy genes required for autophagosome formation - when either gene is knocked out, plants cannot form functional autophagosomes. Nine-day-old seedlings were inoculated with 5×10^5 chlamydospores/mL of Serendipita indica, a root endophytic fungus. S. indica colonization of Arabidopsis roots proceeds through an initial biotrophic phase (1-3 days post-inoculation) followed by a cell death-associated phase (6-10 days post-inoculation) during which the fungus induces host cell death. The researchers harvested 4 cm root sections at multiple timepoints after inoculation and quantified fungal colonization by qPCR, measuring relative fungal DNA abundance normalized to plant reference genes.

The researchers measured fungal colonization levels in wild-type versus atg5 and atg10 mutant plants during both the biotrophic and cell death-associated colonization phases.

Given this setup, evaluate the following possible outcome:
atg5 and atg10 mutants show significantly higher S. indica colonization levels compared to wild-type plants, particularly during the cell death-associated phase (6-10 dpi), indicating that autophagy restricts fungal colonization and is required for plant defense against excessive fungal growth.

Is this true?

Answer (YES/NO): YES